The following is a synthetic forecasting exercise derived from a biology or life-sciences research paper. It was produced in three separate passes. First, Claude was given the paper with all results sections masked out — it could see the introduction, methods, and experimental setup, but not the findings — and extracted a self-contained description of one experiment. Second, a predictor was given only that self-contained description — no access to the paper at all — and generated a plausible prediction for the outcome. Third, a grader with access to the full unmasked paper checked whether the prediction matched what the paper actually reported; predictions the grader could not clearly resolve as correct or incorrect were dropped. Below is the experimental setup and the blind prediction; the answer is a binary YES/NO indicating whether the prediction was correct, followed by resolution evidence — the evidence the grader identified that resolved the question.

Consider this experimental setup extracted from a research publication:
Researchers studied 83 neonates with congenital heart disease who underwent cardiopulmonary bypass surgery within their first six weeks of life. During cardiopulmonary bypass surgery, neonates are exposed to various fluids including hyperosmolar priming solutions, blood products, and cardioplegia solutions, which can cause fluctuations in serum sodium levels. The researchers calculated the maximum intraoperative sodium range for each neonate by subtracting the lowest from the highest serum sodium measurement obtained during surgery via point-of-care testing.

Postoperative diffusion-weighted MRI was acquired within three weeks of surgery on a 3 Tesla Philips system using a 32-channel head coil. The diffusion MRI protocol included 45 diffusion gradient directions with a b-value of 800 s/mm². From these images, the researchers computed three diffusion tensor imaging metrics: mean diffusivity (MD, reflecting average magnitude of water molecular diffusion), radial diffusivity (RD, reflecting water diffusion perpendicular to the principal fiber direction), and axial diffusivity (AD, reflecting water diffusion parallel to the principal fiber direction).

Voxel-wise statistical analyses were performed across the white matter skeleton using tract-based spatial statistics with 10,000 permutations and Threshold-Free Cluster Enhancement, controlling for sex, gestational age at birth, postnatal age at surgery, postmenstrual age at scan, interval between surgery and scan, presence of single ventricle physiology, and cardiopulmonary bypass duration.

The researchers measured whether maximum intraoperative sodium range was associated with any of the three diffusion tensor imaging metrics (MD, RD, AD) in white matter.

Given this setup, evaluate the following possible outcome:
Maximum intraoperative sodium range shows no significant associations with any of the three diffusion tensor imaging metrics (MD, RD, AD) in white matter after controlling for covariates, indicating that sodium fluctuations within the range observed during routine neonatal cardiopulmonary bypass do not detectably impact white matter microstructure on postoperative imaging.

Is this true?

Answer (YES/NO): NO